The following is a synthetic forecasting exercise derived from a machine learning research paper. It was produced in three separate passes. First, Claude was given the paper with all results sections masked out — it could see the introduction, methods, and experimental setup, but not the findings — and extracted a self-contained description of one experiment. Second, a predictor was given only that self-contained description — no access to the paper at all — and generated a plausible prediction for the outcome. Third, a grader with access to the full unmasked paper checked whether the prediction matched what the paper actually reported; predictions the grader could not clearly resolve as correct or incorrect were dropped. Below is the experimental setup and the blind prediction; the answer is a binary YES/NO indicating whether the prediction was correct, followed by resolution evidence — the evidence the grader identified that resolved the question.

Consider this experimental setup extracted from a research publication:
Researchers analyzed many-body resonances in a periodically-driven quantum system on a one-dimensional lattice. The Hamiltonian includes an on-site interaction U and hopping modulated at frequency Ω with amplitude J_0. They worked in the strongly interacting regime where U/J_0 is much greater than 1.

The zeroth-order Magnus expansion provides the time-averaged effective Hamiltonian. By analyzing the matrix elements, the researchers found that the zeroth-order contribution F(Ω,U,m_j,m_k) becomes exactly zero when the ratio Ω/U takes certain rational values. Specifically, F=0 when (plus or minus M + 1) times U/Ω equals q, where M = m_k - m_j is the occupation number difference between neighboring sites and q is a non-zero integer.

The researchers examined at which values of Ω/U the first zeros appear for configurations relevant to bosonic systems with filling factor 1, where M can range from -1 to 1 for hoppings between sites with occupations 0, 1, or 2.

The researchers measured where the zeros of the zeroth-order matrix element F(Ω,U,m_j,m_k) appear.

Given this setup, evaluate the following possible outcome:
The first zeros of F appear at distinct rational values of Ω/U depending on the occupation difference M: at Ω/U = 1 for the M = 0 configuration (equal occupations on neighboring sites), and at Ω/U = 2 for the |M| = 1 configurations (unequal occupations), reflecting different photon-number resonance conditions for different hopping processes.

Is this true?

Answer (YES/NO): NO